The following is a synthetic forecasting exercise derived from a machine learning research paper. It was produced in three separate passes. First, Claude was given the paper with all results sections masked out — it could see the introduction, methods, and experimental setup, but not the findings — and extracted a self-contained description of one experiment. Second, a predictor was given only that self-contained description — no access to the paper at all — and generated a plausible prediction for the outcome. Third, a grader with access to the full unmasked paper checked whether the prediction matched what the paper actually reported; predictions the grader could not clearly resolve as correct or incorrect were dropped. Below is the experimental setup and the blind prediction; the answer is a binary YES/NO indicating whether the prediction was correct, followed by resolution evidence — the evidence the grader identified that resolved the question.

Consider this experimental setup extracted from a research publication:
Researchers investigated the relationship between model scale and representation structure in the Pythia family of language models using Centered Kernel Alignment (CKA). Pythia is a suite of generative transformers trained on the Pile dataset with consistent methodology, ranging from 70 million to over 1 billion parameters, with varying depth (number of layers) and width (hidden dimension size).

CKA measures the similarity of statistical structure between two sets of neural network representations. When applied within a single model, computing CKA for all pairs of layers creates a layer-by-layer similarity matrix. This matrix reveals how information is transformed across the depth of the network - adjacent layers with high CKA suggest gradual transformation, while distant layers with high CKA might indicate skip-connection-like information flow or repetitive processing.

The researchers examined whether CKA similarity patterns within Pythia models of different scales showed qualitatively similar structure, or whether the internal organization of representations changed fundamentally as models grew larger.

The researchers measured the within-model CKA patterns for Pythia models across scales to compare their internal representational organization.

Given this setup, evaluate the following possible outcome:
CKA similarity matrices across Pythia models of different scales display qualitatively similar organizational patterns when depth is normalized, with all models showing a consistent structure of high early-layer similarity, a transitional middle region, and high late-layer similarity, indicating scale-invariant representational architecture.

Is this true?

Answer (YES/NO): NO